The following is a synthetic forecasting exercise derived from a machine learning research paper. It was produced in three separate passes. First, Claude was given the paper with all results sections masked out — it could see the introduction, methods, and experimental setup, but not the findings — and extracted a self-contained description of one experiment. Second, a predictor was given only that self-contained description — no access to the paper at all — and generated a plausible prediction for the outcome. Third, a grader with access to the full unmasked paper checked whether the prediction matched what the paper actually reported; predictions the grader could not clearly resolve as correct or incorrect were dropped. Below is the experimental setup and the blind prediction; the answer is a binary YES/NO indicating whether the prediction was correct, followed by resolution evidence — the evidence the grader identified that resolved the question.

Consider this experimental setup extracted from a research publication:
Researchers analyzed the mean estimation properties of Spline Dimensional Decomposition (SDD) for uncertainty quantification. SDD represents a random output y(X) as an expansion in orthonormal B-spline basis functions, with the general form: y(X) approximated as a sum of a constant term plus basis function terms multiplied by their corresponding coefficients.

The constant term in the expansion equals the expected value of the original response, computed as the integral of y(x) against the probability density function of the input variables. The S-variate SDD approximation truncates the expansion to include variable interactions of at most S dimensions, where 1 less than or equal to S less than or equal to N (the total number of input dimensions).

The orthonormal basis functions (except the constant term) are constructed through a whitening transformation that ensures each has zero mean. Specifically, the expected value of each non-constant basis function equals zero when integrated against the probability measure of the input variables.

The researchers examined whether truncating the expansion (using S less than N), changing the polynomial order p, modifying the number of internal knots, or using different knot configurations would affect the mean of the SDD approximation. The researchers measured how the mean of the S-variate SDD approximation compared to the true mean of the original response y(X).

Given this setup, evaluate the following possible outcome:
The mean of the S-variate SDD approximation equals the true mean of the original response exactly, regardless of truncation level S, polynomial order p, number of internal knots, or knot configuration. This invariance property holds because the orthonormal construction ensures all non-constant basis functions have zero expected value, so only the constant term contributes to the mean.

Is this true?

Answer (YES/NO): YES